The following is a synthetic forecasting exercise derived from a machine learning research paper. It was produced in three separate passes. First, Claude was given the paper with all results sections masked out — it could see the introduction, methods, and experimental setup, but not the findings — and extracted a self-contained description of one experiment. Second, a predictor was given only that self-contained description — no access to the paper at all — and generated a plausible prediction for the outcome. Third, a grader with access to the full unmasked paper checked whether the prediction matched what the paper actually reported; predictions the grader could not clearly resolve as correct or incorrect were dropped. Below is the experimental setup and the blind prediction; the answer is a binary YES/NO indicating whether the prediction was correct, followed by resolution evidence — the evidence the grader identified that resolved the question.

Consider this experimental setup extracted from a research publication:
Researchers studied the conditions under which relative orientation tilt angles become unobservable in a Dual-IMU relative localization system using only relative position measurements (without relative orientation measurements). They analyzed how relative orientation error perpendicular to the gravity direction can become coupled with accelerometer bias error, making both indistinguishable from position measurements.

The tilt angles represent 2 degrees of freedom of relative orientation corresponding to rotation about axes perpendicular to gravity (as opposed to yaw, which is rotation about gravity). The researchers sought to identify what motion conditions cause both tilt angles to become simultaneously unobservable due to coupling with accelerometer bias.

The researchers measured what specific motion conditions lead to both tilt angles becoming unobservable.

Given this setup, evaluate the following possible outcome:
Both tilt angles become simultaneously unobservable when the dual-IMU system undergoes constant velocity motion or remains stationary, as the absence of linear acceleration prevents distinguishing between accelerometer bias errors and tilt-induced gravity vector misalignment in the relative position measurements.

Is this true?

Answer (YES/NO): NO